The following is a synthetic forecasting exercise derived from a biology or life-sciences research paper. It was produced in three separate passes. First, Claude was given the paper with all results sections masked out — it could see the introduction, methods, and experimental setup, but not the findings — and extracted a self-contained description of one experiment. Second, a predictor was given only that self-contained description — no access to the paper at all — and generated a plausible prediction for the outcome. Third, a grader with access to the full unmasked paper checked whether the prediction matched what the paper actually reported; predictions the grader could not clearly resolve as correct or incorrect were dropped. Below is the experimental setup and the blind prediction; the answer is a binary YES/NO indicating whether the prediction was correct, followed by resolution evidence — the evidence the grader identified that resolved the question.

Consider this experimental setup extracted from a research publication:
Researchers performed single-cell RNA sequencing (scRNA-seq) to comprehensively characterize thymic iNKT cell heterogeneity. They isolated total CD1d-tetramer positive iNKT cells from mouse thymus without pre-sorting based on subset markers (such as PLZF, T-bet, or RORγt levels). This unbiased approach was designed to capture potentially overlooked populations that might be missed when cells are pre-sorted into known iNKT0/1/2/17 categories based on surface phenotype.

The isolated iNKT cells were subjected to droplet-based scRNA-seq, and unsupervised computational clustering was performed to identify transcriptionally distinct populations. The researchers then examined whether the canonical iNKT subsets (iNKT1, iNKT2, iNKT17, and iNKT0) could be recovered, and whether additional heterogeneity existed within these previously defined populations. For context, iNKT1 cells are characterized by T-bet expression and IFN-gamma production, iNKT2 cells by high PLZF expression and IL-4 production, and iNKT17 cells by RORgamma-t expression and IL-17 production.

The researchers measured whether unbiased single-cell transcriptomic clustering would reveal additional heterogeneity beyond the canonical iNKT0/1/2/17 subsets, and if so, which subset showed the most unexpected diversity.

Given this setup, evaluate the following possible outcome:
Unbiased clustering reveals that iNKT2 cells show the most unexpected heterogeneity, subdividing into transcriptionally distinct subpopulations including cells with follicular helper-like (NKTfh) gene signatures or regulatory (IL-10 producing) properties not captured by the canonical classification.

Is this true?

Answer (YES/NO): NO